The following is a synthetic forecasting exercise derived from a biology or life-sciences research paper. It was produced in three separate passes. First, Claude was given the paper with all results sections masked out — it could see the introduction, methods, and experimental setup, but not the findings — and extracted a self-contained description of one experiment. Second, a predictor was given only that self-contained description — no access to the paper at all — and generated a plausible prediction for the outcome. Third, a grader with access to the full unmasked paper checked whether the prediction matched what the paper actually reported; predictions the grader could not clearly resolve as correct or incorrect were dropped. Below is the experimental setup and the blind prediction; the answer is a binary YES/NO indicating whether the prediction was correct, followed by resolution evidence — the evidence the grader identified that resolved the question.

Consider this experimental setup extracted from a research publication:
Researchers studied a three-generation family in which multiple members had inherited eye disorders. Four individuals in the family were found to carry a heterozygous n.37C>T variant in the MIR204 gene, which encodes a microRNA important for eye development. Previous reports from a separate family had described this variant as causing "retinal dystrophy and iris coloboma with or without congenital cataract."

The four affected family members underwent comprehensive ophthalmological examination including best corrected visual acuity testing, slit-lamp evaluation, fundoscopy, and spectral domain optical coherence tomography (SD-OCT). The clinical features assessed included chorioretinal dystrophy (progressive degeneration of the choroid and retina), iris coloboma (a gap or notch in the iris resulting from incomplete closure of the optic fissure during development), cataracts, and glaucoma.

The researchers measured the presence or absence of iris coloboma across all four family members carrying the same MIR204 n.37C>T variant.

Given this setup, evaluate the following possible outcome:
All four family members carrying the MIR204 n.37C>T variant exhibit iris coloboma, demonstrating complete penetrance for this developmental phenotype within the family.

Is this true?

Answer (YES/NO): NO